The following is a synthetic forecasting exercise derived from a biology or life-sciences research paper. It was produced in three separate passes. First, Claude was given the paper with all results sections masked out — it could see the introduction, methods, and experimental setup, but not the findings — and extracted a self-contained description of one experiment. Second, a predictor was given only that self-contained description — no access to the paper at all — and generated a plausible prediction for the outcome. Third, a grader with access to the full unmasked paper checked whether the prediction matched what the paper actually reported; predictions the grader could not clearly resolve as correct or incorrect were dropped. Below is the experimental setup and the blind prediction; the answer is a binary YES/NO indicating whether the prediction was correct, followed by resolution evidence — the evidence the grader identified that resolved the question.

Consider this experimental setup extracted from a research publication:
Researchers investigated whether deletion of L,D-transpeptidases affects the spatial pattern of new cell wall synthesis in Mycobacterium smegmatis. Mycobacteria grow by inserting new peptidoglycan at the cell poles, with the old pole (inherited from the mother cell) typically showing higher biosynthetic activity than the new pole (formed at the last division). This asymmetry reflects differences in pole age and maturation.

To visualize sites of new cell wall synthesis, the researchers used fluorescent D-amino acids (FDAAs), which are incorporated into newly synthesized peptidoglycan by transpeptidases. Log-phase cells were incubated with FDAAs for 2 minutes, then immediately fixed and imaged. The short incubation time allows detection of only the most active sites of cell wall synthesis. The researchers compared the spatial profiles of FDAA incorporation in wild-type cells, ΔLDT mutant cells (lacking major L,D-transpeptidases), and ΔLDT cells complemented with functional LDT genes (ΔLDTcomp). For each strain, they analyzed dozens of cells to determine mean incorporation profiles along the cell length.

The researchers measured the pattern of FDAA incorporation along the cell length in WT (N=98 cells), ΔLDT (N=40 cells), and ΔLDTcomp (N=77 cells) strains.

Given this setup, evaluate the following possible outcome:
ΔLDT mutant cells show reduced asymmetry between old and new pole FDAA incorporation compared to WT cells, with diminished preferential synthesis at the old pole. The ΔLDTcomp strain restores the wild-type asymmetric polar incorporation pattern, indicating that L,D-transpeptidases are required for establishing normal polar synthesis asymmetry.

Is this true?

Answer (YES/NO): NO